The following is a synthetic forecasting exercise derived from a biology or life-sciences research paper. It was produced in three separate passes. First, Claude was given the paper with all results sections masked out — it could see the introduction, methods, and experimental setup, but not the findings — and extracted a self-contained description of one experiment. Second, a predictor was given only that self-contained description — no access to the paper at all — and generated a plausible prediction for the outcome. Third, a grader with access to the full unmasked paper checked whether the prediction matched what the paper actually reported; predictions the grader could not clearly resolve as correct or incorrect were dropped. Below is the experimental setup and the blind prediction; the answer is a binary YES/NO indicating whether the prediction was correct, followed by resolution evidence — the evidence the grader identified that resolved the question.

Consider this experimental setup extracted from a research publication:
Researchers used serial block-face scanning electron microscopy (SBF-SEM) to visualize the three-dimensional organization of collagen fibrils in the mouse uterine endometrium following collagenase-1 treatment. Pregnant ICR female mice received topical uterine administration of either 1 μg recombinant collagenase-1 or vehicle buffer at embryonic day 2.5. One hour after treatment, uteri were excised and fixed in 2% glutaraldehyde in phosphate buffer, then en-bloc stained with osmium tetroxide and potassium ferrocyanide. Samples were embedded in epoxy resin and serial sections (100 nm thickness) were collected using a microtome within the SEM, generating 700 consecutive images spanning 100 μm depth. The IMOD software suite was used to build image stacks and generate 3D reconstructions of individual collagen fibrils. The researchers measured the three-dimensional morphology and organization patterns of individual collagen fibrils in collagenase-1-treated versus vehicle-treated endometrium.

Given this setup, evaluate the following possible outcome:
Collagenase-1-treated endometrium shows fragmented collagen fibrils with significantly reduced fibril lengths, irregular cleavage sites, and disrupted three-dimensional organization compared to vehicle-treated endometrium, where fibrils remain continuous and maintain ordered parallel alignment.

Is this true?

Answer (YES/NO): NO